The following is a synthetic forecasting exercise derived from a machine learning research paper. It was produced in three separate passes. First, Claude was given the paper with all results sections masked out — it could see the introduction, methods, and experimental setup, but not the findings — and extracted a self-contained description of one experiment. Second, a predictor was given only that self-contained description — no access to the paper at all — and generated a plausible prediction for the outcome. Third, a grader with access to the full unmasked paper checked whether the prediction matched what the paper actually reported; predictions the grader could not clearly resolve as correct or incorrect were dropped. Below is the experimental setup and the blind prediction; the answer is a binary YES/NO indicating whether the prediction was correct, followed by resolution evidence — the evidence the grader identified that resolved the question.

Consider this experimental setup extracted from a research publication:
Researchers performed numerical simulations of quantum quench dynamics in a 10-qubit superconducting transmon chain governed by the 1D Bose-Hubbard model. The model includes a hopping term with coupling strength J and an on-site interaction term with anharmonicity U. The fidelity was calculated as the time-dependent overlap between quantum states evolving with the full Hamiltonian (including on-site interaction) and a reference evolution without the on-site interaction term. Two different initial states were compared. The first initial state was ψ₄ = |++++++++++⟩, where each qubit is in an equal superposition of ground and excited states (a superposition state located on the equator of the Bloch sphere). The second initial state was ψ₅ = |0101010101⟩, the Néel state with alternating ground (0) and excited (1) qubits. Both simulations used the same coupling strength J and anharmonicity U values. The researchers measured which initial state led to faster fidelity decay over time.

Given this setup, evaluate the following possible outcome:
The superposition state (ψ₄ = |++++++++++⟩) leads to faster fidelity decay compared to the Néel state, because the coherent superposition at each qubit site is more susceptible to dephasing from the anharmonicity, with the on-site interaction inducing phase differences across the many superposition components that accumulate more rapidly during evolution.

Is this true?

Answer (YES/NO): YES